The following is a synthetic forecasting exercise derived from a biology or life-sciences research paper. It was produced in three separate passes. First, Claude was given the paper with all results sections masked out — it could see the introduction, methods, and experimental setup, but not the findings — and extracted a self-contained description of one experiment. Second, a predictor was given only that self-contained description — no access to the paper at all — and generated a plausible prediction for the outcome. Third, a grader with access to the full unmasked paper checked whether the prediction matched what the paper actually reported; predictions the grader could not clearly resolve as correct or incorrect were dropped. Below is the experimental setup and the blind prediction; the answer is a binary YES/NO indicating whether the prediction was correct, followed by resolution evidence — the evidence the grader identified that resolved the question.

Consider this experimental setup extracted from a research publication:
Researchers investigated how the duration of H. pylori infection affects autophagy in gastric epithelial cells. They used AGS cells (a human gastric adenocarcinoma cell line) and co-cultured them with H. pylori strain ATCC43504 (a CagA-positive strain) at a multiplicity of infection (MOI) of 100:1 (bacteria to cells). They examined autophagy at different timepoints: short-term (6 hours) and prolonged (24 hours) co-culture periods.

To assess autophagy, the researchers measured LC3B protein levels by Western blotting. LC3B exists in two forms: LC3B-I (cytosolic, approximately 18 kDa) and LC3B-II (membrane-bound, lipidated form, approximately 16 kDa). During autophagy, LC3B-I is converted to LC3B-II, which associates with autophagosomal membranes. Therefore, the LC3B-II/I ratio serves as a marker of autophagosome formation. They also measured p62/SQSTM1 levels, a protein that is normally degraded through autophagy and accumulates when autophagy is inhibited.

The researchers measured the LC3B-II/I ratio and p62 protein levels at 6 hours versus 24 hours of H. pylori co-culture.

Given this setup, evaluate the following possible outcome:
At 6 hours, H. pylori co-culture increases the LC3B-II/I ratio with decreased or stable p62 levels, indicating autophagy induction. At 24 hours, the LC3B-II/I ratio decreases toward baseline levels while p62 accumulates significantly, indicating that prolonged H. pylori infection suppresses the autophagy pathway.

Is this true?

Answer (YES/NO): YES